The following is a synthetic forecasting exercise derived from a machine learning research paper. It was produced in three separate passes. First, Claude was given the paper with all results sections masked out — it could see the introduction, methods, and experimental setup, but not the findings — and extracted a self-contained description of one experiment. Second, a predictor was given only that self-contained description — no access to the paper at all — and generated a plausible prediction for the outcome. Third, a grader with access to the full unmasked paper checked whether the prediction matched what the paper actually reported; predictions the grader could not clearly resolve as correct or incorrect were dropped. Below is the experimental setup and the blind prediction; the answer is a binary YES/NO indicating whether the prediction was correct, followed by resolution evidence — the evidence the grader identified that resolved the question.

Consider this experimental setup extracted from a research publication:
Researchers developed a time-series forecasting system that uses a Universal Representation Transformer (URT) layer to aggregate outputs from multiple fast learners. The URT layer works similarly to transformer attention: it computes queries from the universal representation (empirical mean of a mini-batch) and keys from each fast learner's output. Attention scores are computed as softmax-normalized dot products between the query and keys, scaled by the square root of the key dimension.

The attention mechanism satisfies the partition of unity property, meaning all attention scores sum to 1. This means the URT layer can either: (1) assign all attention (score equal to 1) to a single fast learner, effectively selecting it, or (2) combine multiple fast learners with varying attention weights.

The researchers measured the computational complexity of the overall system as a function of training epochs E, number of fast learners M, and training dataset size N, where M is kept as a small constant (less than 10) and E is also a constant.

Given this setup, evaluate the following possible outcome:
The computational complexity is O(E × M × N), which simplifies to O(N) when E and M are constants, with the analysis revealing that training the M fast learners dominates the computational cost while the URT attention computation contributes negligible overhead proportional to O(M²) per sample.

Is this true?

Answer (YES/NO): NO